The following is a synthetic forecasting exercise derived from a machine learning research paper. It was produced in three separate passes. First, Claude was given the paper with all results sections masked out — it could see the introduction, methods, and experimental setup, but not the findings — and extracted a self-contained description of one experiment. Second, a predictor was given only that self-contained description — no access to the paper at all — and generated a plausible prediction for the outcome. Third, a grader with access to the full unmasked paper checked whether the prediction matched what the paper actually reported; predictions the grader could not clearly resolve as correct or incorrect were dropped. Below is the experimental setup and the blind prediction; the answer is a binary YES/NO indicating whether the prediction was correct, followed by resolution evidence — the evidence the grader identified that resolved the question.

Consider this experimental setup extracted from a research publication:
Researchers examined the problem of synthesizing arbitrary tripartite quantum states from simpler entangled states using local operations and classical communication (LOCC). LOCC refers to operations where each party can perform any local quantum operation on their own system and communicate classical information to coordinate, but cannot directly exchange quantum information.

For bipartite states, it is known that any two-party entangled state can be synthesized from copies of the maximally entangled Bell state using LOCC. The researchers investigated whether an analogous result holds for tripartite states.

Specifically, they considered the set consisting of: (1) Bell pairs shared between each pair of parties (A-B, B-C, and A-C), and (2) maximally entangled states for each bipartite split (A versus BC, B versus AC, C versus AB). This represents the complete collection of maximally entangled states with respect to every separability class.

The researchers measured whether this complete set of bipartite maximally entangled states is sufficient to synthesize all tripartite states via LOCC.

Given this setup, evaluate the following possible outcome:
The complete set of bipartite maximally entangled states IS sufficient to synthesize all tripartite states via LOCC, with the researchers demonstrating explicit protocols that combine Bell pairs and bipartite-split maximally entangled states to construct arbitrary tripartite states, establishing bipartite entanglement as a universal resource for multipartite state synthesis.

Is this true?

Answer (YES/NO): NO